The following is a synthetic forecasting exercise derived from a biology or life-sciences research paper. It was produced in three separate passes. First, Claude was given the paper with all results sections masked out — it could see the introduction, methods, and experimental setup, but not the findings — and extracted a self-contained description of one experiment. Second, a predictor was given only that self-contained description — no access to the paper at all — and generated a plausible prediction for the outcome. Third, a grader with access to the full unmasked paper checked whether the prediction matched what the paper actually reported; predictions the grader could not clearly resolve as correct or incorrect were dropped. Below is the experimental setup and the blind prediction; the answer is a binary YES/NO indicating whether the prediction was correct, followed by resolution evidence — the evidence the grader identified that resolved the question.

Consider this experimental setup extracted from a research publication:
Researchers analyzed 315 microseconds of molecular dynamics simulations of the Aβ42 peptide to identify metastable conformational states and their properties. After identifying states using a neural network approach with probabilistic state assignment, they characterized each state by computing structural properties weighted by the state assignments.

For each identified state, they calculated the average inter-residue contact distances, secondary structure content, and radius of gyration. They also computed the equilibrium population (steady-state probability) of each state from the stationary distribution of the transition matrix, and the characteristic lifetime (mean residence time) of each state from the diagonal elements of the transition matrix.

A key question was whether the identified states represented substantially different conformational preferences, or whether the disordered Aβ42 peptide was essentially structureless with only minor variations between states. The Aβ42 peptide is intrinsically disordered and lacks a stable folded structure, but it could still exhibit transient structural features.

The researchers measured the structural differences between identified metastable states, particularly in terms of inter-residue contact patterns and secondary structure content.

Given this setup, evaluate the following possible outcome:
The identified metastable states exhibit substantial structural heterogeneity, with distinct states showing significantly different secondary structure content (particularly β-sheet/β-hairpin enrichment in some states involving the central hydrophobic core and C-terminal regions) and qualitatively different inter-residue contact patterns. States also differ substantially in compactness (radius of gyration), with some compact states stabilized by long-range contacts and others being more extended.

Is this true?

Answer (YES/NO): NO